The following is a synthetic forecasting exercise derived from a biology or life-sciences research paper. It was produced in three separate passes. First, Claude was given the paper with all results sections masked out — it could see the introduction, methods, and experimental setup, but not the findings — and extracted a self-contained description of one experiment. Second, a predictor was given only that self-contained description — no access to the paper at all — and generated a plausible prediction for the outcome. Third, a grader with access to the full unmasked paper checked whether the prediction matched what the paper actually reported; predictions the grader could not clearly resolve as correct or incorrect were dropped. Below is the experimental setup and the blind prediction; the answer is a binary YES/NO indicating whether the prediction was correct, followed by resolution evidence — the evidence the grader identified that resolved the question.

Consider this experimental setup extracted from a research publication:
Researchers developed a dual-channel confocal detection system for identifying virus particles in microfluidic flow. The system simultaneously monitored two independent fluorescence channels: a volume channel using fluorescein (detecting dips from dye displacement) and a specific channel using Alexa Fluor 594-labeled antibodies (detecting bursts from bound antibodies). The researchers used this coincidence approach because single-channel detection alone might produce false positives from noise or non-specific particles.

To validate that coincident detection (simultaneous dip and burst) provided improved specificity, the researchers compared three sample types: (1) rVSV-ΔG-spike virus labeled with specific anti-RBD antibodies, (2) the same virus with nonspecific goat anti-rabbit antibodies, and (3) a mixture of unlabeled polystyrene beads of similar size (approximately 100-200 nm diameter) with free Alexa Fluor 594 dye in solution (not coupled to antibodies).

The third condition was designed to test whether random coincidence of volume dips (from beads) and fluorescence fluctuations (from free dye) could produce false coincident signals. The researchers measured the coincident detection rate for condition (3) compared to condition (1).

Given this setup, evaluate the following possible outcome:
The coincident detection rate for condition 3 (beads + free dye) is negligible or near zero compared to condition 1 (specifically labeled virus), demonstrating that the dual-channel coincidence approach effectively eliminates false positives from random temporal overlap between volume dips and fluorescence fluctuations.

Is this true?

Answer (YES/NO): YES